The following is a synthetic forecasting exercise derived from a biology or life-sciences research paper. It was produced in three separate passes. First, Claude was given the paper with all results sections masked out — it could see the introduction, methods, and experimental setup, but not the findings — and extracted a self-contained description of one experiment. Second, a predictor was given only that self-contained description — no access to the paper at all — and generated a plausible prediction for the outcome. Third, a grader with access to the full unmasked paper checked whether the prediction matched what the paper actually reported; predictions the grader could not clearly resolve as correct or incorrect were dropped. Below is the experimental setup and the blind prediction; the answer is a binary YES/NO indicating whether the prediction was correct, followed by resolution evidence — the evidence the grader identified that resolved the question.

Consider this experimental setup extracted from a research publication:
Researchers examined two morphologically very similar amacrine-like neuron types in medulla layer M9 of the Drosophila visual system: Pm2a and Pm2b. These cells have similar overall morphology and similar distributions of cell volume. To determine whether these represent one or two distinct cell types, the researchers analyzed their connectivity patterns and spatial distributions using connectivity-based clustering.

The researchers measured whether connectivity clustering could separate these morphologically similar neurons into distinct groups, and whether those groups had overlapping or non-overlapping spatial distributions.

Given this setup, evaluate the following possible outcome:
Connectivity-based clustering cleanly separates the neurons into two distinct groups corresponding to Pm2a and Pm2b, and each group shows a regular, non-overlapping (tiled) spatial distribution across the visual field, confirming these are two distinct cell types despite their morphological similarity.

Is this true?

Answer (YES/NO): NO